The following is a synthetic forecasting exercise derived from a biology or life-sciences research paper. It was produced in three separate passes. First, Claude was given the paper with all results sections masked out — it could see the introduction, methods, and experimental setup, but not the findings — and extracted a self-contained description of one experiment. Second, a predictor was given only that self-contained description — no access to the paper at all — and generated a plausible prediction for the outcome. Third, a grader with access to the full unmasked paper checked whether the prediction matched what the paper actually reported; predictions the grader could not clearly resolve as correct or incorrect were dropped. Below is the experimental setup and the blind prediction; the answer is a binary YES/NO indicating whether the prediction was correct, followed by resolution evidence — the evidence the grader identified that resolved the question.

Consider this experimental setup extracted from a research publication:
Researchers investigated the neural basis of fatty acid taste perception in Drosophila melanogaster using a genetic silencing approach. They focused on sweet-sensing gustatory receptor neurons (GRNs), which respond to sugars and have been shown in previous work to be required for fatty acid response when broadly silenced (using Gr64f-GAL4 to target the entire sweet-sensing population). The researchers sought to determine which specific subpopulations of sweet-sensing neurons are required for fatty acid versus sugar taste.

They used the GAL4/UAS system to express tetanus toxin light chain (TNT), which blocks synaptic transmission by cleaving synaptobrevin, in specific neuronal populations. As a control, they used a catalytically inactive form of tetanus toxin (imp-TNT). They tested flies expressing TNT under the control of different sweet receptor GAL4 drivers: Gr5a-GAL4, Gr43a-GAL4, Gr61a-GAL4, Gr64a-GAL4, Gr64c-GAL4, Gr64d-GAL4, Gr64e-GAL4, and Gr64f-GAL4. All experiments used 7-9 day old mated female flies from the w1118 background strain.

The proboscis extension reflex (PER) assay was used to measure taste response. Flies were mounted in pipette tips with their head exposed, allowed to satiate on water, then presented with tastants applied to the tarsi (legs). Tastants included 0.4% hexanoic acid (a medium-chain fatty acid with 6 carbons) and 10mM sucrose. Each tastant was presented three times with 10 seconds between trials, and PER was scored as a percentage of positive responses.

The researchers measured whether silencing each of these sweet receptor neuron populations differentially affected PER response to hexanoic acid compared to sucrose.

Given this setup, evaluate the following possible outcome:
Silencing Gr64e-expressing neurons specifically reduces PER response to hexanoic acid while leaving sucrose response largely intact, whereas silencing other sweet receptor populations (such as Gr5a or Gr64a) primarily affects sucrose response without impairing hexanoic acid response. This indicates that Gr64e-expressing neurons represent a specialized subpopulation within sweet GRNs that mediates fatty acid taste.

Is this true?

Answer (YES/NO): NO